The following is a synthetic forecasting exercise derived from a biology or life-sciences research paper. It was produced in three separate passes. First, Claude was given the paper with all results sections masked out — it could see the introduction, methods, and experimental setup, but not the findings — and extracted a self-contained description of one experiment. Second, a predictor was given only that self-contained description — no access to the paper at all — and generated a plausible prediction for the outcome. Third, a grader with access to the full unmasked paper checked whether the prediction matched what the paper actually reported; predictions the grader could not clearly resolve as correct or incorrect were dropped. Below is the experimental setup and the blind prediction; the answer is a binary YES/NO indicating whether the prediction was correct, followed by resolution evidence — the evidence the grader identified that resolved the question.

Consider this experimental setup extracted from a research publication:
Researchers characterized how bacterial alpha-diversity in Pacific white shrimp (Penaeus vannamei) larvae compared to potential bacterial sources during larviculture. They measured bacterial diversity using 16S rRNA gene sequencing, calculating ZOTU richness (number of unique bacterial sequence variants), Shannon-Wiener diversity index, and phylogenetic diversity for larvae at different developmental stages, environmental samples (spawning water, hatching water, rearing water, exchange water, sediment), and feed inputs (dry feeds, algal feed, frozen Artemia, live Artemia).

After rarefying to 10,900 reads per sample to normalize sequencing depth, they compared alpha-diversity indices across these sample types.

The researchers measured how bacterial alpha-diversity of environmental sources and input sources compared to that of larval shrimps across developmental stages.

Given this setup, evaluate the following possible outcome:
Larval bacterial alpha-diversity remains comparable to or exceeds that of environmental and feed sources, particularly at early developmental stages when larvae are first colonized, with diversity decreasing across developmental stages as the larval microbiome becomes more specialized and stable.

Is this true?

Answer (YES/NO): NO